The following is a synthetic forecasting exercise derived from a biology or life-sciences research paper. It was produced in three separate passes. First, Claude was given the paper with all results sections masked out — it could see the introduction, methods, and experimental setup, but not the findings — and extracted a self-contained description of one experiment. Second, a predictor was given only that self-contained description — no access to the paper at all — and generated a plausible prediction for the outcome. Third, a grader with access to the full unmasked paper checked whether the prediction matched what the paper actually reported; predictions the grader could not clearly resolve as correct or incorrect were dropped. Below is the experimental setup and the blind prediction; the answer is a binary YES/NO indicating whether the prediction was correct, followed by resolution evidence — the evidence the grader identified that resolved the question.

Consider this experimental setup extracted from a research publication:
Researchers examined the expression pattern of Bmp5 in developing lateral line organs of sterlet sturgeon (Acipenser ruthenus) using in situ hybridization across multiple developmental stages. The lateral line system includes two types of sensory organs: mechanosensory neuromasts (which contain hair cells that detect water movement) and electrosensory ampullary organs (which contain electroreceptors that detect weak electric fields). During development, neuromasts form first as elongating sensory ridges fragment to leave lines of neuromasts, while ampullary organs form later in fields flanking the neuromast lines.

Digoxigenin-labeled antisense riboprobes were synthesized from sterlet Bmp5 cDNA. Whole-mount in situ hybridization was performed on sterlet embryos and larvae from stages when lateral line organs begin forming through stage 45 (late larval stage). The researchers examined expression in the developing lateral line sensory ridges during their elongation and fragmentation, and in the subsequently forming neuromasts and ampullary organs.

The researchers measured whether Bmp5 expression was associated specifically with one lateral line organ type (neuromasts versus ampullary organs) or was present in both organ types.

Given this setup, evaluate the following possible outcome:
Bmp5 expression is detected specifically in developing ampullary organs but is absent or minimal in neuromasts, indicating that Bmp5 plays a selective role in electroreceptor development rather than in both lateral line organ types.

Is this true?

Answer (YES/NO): NO